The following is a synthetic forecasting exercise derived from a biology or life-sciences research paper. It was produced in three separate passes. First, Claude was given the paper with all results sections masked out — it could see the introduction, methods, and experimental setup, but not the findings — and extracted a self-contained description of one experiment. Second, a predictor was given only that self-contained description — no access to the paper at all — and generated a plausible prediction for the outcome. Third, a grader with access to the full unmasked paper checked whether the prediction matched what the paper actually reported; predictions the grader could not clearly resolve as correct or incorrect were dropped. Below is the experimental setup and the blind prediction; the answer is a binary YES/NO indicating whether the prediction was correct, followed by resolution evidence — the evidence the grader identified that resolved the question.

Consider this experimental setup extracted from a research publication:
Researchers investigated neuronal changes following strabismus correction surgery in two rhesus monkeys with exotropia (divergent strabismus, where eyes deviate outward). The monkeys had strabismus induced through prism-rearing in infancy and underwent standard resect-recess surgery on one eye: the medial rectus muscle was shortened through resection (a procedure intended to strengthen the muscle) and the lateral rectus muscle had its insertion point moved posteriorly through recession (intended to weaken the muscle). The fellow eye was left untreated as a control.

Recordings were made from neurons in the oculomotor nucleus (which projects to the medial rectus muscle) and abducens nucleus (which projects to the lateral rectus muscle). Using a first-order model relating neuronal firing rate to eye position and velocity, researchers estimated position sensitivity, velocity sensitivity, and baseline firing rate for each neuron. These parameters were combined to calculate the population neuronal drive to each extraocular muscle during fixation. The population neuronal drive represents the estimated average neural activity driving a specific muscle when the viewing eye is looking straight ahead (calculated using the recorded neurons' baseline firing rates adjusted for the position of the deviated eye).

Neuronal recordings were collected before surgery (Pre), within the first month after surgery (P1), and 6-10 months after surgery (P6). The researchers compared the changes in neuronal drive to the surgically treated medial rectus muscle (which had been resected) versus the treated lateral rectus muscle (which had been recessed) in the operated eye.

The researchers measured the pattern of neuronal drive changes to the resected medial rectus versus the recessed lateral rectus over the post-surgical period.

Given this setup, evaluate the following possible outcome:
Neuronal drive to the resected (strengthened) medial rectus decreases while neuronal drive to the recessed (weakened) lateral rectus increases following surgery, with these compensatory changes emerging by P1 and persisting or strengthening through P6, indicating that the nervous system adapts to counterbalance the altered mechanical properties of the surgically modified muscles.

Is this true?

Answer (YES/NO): NO